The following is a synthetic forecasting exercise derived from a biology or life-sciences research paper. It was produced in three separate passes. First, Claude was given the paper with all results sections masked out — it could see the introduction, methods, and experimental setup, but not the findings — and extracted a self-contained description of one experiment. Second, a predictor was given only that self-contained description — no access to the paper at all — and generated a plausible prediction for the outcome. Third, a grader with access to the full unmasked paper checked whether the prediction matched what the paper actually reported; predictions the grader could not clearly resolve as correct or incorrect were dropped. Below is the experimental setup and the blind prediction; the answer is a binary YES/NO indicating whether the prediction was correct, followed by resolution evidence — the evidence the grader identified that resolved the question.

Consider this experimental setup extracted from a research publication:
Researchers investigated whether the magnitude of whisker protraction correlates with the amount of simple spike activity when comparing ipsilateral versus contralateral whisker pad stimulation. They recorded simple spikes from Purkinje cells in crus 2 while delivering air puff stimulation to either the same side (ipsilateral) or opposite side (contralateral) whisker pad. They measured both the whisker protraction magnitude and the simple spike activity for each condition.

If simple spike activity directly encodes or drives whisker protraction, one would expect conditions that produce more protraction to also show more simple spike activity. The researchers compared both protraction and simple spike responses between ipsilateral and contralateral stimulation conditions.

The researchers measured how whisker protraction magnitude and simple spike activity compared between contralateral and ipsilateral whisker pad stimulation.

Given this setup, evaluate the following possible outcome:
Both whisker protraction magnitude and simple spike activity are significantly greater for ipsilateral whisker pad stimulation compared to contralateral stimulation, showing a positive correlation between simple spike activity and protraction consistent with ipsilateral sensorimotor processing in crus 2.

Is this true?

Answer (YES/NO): NO